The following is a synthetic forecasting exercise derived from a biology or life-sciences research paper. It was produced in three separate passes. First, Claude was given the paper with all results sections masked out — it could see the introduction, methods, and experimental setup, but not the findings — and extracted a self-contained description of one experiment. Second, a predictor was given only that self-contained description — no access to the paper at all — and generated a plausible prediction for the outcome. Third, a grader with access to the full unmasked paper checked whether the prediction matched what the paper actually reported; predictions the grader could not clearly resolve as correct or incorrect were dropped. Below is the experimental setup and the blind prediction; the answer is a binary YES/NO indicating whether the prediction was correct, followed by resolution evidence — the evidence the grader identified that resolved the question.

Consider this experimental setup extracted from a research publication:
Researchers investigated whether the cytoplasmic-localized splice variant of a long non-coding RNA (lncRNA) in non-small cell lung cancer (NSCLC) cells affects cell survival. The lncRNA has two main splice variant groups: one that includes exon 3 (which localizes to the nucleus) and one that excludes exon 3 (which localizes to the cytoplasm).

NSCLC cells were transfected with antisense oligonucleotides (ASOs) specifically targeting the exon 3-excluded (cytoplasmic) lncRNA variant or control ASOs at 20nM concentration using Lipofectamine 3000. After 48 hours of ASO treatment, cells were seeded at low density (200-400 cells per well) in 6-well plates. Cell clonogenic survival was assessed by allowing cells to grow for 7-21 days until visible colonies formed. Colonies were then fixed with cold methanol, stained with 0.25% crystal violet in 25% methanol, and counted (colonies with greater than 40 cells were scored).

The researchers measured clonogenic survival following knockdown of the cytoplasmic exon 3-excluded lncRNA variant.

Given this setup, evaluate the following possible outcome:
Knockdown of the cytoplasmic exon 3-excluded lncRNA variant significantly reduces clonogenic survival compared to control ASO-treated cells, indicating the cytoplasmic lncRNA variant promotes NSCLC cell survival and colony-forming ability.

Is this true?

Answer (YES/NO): YES